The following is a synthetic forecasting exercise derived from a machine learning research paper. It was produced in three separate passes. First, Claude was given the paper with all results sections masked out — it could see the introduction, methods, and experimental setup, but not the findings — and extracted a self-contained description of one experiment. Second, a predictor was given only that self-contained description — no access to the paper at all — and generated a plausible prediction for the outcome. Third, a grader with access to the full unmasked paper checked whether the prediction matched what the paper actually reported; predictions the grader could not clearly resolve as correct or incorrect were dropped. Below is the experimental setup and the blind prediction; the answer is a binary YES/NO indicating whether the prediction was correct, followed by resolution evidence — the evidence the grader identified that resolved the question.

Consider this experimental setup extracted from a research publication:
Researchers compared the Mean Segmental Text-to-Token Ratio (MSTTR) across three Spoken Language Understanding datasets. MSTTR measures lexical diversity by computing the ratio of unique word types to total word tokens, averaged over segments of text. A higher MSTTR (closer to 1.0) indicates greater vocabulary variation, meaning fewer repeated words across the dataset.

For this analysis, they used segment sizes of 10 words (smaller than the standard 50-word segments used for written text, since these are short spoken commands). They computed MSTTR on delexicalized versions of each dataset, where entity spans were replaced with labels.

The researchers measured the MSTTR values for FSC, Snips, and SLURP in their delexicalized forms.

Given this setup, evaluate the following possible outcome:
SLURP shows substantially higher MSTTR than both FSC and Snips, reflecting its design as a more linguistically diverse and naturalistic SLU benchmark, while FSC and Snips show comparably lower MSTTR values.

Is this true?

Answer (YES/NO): YES